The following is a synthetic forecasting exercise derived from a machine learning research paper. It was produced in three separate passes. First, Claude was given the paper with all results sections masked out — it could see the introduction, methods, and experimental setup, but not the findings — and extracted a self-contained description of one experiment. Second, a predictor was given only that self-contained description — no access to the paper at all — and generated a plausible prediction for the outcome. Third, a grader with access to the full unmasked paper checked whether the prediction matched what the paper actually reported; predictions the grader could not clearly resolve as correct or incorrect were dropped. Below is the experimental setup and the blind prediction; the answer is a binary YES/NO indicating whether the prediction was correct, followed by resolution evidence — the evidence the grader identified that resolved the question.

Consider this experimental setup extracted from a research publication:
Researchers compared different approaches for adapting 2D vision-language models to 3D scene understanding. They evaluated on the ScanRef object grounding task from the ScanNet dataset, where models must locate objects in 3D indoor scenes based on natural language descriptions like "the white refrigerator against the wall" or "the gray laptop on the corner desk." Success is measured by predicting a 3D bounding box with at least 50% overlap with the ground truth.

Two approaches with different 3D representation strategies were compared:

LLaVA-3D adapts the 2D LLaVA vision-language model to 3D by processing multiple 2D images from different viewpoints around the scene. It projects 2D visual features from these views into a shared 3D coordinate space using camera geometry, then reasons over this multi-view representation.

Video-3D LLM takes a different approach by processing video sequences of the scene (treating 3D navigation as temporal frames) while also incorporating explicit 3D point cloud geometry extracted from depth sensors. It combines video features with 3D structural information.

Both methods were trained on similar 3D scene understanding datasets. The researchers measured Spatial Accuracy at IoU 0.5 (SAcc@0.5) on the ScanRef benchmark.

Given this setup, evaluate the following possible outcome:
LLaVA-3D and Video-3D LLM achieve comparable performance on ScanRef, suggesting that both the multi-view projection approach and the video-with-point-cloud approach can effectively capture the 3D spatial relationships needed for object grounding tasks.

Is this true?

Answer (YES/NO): NO